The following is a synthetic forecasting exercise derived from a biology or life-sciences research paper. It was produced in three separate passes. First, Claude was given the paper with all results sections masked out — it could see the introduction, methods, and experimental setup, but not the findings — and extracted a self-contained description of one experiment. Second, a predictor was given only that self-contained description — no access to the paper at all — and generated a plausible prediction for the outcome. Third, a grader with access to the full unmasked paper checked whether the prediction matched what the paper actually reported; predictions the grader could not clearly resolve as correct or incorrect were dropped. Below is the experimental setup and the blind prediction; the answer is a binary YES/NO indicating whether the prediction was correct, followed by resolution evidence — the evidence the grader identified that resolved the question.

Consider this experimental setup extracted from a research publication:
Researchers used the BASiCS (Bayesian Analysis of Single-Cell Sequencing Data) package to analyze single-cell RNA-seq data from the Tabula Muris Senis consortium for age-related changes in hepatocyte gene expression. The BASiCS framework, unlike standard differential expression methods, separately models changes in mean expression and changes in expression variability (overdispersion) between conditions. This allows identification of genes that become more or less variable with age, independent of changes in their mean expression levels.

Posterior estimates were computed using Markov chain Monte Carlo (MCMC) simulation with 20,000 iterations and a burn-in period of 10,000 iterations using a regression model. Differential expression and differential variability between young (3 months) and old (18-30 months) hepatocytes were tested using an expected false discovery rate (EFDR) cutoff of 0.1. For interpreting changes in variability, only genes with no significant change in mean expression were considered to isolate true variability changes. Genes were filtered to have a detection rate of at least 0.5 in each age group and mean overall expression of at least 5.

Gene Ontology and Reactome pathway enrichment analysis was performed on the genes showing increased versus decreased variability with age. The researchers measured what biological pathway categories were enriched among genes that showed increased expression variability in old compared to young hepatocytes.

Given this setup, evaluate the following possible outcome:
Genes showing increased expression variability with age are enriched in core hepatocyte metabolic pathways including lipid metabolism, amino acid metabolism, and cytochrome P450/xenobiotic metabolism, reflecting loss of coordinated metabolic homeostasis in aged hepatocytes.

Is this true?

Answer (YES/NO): NO